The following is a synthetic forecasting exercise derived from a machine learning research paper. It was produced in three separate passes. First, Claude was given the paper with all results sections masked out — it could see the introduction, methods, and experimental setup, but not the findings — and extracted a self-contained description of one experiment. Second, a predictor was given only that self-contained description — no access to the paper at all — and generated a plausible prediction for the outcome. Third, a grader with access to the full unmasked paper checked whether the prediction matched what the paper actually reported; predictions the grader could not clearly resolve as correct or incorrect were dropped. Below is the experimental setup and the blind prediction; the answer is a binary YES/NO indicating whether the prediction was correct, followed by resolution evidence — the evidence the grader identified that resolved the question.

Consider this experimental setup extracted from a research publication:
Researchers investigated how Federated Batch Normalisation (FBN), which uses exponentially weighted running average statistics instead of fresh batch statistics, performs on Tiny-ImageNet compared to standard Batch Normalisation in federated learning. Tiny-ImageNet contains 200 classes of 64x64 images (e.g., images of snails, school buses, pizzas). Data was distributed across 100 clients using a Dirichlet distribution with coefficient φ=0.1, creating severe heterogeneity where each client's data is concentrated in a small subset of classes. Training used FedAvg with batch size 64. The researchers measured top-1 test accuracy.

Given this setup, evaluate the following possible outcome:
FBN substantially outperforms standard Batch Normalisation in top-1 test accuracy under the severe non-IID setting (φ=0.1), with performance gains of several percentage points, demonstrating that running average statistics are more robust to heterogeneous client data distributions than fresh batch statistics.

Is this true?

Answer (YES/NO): NO